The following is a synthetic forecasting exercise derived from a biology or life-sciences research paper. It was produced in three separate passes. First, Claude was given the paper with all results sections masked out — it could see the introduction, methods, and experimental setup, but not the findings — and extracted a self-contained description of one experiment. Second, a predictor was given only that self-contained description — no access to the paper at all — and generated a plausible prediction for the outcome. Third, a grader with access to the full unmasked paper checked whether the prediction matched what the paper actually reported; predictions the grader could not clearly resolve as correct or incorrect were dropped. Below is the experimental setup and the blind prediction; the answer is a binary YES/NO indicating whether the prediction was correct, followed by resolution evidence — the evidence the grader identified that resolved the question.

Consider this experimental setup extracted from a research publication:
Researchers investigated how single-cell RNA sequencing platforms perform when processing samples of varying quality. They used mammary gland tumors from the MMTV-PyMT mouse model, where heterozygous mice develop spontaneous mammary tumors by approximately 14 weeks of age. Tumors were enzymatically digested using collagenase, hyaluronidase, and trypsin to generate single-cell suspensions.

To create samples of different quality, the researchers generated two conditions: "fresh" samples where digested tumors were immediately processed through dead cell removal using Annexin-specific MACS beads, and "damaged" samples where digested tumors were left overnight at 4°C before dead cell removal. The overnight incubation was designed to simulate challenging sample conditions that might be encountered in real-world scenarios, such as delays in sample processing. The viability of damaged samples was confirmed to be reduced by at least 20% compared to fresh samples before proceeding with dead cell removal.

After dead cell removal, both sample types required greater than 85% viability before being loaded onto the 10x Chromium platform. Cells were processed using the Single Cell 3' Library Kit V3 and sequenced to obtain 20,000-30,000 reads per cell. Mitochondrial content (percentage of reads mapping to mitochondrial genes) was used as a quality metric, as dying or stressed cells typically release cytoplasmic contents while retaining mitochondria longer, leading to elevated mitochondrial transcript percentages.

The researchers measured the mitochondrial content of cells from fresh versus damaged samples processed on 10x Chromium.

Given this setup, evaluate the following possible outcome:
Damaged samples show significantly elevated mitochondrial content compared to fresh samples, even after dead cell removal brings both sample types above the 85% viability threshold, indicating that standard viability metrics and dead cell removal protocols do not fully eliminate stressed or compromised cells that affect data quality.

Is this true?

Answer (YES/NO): YES